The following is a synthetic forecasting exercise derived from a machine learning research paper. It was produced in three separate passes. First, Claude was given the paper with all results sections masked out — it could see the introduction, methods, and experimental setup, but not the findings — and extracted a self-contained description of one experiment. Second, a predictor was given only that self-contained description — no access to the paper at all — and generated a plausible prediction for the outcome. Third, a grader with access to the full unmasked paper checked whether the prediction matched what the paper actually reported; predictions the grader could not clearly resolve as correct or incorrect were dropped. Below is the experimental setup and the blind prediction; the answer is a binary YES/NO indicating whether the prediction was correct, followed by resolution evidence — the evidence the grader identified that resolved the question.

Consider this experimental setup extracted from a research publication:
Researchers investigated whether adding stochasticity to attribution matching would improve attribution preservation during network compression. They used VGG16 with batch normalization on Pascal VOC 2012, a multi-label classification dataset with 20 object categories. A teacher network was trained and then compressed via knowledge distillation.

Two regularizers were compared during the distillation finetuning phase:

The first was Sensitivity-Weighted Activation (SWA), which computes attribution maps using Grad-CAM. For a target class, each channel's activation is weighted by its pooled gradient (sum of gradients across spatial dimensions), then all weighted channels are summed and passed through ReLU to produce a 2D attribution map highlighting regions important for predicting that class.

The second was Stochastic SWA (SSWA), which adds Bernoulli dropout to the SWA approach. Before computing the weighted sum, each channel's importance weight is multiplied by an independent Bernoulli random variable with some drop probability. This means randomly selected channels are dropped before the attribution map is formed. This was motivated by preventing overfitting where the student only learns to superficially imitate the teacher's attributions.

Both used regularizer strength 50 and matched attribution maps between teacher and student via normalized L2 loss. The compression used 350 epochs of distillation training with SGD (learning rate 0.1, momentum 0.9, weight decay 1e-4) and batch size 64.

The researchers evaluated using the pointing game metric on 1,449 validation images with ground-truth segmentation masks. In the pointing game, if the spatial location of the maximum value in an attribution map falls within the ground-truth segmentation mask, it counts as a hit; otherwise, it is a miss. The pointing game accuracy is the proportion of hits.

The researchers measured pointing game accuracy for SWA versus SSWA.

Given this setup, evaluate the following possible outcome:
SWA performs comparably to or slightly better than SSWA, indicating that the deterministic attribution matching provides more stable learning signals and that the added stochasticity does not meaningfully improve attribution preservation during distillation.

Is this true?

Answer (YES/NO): NO